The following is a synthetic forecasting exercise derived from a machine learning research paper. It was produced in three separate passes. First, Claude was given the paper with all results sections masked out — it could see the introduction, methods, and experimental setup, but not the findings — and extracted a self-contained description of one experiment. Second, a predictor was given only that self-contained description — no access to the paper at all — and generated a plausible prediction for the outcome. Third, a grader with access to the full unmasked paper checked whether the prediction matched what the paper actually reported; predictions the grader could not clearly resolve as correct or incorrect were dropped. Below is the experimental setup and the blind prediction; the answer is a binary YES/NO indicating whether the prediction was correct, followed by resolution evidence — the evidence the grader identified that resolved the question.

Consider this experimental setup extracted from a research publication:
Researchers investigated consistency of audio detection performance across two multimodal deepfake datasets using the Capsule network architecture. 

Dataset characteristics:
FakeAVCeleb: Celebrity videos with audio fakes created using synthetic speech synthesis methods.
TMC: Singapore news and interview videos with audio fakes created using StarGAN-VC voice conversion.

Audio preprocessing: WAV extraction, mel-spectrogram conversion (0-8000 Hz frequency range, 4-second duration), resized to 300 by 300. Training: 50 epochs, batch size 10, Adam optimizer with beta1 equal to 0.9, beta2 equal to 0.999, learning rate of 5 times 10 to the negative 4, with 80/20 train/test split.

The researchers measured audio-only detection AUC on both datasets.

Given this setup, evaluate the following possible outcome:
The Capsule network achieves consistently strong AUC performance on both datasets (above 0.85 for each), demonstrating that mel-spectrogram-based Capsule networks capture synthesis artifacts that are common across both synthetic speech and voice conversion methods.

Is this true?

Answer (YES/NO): YES